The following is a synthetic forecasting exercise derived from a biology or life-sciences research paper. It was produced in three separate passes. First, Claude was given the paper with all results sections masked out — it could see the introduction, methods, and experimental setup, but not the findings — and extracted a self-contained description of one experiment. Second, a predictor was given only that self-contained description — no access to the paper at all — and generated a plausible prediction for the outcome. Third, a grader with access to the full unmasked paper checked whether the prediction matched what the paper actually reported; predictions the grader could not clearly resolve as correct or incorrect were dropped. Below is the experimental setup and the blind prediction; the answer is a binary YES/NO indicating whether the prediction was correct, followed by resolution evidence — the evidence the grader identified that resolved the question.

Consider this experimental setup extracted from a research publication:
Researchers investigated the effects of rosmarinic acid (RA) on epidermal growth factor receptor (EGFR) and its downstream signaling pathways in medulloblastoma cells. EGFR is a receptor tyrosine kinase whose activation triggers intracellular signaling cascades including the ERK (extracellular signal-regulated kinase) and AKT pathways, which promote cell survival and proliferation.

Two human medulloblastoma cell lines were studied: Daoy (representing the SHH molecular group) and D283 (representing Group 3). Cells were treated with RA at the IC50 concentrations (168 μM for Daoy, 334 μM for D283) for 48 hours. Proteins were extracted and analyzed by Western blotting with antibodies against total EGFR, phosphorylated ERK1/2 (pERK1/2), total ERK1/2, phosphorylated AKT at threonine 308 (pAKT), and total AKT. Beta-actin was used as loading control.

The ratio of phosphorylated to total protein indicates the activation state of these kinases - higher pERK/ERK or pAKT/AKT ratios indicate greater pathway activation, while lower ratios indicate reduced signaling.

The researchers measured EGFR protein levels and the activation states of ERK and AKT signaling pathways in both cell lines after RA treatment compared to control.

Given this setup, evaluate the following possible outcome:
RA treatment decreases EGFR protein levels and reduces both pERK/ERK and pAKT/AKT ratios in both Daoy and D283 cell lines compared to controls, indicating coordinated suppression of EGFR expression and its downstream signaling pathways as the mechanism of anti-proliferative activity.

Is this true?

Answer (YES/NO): NO